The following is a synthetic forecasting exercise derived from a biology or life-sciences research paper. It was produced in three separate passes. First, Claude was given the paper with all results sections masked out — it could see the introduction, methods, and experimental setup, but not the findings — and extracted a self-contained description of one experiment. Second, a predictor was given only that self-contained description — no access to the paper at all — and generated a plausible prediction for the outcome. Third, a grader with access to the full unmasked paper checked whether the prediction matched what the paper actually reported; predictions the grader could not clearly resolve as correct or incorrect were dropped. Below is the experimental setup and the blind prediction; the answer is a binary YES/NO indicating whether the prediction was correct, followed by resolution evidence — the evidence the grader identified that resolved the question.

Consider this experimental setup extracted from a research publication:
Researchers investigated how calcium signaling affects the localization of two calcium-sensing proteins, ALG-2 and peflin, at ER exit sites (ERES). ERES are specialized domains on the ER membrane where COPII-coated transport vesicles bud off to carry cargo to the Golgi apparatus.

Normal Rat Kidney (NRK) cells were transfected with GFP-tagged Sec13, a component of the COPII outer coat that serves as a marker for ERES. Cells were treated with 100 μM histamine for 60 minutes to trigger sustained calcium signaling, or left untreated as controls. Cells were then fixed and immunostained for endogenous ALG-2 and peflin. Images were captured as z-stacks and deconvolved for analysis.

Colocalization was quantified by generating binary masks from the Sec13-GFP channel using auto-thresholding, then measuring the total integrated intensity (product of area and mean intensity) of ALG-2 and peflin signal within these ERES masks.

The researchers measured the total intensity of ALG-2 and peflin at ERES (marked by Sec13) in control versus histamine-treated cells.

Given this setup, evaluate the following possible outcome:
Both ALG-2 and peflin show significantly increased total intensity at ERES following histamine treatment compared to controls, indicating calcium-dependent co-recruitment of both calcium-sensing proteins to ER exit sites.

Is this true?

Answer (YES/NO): NO